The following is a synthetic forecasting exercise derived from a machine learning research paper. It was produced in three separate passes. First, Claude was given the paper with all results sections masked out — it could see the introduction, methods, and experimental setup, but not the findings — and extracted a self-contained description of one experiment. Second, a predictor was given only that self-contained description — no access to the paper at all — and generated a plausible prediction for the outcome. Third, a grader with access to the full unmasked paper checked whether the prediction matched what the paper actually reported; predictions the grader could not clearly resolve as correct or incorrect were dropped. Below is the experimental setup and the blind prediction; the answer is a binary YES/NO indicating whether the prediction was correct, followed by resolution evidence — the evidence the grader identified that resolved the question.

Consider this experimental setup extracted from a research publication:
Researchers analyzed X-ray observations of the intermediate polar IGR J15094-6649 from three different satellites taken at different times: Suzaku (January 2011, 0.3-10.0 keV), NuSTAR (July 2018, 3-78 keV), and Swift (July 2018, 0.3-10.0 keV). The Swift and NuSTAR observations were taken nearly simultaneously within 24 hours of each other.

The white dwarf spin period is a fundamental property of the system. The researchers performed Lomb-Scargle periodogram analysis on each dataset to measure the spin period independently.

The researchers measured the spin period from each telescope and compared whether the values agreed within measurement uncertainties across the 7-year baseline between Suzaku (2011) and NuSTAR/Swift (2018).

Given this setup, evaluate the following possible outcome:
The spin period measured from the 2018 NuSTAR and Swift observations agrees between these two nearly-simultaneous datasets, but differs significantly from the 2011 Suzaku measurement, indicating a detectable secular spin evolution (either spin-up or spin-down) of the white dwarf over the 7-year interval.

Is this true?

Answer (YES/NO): NO